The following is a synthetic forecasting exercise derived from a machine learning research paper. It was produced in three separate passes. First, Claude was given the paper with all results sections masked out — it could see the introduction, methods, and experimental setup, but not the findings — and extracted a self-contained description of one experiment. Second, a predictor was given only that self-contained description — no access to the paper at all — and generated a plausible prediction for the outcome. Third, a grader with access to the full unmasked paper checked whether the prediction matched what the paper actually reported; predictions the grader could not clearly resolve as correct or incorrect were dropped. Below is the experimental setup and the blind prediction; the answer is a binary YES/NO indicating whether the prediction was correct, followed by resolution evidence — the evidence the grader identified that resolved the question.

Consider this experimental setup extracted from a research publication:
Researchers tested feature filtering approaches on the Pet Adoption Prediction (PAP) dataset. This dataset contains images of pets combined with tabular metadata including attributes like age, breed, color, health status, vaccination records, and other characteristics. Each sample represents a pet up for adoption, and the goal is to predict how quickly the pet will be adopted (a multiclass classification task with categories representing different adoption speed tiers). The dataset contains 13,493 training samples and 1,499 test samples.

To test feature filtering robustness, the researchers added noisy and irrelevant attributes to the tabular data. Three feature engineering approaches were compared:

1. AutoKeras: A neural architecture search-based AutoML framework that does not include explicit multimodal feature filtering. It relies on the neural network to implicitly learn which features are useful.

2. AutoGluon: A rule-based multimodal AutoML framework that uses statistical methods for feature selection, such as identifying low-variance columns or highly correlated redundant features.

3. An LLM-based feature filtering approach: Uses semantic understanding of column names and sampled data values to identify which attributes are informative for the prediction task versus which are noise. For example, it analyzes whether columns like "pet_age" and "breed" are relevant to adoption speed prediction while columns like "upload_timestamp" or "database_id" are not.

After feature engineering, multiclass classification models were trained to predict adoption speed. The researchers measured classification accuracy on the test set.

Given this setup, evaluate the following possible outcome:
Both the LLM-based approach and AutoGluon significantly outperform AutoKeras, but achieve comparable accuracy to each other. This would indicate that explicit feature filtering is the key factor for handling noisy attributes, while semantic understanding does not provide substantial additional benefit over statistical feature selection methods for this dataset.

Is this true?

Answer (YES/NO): YES